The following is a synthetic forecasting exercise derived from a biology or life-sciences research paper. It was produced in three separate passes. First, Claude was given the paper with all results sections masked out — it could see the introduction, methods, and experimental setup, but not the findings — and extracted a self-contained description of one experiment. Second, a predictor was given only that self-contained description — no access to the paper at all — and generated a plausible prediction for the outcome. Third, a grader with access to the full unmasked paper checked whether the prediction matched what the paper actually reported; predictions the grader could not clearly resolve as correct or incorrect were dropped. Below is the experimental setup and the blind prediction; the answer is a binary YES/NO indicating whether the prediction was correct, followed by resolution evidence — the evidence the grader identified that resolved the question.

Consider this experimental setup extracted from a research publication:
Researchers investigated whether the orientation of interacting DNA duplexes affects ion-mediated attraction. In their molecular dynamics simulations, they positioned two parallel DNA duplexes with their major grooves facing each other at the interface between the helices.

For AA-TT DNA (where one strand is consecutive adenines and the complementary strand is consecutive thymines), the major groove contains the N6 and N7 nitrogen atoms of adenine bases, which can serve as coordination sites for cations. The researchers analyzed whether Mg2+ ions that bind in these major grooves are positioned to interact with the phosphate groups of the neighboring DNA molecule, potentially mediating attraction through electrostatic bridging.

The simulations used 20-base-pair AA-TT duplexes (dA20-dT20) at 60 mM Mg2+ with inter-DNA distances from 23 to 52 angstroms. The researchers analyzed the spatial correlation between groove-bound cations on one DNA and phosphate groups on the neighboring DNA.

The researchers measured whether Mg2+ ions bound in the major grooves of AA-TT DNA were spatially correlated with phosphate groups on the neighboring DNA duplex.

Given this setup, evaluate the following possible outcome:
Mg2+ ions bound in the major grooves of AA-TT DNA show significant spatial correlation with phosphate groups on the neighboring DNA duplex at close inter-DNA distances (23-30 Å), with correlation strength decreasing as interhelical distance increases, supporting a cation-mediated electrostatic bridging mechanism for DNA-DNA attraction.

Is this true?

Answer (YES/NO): YES